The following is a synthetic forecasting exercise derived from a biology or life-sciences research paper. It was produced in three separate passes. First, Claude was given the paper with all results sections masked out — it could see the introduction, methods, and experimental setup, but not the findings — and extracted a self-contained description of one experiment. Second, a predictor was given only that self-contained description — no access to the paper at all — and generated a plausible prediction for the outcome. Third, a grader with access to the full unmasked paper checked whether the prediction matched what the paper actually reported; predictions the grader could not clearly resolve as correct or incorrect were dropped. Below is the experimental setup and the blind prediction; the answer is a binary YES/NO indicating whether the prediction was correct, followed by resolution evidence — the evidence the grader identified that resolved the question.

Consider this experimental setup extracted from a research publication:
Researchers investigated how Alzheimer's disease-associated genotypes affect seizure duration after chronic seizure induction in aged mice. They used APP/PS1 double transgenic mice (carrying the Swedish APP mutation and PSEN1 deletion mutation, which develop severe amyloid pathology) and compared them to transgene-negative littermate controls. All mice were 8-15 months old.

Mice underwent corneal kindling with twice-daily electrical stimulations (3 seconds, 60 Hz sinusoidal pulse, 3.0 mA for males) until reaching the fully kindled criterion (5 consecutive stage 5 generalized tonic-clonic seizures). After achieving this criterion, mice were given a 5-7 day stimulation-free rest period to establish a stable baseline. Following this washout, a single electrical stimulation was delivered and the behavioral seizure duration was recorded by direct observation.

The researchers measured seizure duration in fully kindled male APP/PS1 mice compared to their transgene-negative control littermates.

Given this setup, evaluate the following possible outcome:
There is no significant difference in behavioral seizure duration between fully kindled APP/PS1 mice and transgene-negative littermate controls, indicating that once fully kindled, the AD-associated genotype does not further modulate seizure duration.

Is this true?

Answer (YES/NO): NO